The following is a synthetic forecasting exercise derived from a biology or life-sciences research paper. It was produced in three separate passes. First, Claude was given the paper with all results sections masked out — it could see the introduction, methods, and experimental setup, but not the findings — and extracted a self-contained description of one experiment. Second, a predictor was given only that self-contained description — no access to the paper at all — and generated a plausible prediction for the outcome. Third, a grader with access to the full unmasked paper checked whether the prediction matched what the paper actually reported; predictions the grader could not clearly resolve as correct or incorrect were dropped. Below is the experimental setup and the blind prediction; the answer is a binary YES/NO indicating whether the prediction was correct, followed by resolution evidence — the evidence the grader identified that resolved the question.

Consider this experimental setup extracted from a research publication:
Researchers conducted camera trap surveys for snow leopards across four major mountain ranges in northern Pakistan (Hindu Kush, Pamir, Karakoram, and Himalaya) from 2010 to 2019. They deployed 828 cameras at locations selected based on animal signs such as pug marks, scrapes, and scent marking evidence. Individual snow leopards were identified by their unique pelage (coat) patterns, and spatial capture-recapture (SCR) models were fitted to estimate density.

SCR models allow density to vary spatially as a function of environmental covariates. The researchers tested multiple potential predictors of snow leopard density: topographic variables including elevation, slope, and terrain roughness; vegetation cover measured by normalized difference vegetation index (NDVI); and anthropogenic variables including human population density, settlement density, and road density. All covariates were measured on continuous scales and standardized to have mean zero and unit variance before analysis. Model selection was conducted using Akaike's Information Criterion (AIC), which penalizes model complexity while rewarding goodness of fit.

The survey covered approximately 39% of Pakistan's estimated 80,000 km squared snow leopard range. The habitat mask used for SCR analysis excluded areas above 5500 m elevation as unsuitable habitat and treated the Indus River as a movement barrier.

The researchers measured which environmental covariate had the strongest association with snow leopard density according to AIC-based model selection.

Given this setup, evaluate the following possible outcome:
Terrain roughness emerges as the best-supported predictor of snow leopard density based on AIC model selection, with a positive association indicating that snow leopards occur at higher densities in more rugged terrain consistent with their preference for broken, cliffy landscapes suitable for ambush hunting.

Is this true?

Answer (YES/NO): NO